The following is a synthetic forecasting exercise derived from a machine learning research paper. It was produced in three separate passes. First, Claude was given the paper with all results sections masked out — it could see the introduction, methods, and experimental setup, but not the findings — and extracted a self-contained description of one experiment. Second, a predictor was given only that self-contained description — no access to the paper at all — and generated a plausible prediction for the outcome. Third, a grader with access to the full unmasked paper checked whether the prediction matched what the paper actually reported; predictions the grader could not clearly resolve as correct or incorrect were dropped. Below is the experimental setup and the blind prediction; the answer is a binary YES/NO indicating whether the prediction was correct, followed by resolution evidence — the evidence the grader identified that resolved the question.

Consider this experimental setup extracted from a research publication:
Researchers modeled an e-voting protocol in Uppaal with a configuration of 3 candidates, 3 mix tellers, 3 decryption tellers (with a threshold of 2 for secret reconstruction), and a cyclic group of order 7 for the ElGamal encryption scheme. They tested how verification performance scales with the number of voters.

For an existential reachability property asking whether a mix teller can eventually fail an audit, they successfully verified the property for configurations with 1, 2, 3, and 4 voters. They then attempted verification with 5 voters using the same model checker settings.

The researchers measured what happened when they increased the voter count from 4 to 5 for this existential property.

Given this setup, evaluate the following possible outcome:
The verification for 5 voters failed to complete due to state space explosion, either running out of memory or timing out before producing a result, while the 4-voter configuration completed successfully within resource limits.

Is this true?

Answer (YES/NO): YES